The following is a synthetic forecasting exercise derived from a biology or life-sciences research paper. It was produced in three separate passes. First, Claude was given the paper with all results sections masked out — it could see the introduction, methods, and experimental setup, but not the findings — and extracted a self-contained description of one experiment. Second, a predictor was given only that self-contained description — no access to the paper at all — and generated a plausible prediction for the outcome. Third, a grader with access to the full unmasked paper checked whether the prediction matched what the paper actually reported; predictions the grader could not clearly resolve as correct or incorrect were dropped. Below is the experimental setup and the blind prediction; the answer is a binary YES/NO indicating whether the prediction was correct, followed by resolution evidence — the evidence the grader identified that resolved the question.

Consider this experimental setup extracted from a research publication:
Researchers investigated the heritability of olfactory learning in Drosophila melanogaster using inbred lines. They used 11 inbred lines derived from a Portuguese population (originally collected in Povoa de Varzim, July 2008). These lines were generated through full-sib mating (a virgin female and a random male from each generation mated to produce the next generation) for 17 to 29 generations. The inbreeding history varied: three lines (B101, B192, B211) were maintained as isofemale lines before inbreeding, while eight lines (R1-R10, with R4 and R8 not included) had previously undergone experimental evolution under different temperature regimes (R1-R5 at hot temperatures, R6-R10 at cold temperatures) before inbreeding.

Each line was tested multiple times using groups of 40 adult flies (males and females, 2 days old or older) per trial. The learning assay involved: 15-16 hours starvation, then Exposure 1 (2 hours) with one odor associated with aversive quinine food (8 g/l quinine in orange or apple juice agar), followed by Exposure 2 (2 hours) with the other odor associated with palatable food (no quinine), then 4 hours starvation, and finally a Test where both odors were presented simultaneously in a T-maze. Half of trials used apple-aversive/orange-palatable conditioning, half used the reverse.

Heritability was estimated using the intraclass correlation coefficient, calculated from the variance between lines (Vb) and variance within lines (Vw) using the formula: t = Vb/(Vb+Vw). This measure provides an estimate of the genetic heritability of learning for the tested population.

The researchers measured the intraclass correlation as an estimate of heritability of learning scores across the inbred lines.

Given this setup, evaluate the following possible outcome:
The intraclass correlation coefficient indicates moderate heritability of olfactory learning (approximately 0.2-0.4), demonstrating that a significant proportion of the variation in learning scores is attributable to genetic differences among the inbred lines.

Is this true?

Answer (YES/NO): NO